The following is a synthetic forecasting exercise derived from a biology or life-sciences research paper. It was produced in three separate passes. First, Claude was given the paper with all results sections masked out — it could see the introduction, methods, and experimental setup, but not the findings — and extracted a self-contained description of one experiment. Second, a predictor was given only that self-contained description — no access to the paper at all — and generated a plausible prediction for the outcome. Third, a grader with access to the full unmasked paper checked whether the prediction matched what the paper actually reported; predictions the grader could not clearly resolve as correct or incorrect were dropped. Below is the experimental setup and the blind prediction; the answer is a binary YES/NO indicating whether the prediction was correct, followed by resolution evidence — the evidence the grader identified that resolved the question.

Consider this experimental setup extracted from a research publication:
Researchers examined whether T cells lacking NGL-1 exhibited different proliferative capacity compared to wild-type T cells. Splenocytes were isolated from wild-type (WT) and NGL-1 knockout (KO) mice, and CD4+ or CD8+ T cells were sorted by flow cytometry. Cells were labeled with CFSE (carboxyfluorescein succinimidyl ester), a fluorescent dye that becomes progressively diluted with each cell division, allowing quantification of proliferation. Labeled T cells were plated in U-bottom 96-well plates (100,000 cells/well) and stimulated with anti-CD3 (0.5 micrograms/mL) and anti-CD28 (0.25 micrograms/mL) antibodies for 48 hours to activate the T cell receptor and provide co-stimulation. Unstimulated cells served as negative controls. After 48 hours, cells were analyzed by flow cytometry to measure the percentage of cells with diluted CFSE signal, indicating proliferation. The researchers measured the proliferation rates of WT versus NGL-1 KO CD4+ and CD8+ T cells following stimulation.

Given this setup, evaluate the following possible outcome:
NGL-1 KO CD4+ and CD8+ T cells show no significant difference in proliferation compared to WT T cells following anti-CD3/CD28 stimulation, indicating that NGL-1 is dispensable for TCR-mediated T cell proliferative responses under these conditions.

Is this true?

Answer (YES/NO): NO